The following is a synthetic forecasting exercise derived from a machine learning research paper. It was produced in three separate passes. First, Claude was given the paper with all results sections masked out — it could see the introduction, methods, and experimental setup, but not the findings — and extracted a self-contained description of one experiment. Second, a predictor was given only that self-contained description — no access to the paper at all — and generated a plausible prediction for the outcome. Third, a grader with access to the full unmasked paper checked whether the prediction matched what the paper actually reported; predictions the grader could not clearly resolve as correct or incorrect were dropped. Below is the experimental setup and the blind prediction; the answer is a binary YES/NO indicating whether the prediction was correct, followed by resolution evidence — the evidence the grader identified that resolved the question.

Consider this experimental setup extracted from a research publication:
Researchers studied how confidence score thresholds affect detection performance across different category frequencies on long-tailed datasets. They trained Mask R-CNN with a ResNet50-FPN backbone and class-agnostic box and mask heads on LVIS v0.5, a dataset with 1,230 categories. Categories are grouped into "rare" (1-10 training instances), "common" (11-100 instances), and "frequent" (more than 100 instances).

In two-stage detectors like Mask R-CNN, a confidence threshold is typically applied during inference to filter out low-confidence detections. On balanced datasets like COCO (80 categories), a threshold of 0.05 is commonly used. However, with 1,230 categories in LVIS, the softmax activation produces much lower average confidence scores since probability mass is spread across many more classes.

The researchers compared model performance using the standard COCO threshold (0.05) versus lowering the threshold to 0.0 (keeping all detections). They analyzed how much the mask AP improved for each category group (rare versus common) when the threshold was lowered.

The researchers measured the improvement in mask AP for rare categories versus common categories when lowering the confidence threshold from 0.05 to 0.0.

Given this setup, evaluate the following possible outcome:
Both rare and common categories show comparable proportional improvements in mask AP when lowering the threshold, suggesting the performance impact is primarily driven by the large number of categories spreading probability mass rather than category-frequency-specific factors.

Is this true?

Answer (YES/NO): NO